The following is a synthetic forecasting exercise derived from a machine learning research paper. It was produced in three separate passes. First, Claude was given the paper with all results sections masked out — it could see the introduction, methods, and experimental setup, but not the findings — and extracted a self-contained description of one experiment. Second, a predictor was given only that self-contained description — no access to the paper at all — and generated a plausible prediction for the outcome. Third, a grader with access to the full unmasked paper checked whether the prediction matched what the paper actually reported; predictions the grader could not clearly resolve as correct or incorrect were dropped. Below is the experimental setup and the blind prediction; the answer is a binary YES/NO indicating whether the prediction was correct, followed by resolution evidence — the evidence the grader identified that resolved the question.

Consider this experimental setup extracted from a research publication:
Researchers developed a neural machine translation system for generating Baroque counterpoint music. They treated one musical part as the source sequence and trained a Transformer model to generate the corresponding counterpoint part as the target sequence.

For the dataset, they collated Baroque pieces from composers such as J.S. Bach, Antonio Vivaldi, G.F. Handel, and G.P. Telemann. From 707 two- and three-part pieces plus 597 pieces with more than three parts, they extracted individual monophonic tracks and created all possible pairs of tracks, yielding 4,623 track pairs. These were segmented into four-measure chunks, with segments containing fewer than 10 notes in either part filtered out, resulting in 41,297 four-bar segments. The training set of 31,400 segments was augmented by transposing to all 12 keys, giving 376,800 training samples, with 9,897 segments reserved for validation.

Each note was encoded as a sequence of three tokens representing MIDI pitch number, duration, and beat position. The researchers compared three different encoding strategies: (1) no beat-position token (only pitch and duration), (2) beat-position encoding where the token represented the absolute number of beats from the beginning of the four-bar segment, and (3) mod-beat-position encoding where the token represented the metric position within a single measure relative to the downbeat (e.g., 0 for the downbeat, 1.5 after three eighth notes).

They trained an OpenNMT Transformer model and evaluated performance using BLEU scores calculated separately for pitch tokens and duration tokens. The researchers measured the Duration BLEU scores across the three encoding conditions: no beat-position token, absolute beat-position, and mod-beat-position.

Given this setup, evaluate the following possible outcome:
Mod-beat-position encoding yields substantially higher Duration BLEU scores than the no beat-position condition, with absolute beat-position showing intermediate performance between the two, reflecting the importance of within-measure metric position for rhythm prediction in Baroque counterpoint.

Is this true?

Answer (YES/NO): NO